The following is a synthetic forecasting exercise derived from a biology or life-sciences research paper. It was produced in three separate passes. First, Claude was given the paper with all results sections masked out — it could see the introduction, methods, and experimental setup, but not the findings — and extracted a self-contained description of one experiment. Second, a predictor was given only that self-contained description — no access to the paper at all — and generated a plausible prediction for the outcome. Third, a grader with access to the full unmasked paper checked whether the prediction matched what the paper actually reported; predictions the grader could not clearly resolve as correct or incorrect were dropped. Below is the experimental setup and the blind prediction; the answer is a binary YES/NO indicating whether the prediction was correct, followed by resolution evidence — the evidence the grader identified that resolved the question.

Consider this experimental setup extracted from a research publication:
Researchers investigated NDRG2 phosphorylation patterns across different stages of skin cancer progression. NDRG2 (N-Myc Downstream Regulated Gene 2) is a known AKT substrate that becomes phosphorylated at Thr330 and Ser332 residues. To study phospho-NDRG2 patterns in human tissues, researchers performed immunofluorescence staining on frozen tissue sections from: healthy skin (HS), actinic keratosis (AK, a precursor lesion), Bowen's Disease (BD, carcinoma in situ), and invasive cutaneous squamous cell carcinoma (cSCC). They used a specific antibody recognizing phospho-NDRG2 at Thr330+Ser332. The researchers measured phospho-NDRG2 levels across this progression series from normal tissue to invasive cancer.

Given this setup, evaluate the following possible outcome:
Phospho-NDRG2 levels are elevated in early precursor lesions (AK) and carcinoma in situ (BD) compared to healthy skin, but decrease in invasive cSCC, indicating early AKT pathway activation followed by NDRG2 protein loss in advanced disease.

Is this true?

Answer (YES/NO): NO